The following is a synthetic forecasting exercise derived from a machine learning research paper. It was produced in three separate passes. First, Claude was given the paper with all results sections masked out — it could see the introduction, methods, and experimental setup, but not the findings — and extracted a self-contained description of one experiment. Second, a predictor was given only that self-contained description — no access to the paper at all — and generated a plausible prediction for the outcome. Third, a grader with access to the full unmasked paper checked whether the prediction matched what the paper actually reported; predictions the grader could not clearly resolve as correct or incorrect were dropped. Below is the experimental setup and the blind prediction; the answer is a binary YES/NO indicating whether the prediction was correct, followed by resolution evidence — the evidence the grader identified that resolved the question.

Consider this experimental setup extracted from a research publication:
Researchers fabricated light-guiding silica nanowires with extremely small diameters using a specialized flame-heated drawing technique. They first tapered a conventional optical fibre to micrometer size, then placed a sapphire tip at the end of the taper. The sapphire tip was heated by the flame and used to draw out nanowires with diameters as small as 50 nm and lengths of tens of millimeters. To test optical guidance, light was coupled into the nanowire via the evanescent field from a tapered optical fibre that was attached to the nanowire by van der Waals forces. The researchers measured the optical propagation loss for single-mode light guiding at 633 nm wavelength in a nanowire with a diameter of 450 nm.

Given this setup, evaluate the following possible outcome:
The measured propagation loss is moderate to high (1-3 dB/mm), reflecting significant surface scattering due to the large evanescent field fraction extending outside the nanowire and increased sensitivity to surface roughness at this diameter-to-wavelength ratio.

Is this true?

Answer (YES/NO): NO